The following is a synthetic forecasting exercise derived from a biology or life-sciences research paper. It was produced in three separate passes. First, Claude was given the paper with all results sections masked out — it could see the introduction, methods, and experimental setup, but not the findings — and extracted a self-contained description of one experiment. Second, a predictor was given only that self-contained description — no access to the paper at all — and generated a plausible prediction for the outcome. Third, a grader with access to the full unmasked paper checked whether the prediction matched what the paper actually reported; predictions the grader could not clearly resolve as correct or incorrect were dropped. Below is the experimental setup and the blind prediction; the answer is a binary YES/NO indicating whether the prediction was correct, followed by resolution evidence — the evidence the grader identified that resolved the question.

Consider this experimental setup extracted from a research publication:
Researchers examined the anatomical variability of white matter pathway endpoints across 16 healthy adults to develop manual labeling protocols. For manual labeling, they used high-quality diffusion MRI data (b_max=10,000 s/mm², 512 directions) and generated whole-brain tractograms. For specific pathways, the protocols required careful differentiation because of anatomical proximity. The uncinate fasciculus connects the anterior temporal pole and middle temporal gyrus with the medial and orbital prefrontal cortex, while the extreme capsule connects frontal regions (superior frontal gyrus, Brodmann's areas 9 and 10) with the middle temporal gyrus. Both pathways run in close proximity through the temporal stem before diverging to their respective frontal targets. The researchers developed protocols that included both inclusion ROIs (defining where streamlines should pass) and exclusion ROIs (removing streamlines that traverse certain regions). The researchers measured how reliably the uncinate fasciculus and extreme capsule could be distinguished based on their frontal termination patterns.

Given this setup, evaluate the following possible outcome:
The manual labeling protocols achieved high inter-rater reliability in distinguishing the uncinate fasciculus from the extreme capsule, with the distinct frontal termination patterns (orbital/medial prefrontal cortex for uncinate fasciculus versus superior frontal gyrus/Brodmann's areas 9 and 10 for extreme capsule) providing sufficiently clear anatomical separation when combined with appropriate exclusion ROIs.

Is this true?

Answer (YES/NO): NO